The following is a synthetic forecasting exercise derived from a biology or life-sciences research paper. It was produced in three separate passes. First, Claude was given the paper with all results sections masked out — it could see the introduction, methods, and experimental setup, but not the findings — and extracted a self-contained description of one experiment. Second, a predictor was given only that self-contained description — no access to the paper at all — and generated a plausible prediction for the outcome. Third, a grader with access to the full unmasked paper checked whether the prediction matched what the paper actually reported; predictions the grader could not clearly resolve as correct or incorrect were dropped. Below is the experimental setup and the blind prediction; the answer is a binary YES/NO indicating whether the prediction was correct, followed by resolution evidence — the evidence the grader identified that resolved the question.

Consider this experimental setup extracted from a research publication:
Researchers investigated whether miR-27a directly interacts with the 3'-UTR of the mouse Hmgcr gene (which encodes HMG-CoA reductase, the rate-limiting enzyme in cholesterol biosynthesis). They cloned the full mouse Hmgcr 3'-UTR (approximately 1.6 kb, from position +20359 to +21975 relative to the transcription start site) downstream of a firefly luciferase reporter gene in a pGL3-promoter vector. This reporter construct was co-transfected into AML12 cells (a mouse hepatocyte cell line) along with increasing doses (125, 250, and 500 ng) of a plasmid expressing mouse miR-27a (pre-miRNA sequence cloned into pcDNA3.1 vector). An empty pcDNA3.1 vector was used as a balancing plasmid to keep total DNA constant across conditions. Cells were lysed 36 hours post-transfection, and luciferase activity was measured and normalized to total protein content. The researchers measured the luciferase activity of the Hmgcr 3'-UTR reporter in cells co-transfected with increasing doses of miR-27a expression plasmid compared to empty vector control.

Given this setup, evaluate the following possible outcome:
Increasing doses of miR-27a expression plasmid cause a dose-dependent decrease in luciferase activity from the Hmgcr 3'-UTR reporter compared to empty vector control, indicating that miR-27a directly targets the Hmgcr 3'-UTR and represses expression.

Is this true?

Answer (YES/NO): YES